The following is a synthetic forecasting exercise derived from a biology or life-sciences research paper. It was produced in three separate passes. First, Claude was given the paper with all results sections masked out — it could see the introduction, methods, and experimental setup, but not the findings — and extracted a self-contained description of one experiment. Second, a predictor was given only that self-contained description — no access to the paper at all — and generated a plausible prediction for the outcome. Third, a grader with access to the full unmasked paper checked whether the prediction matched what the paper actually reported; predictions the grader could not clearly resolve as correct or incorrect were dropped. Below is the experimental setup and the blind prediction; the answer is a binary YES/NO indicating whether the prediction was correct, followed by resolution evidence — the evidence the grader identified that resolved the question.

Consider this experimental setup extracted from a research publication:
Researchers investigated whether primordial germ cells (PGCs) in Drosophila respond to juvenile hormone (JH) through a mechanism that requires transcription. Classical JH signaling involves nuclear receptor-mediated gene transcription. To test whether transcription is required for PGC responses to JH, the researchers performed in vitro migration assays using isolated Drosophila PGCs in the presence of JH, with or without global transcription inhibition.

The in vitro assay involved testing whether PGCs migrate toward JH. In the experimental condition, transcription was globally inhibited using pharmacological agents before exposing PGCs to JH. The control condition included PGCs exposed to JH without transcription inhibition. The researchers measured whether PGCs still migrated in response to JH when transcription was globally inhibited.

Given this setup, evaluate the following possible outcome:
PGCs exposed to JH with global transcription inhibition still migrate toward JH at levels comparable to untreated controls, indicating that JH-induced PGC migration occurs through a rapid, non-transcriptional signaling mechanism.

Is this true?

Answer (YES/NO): YES